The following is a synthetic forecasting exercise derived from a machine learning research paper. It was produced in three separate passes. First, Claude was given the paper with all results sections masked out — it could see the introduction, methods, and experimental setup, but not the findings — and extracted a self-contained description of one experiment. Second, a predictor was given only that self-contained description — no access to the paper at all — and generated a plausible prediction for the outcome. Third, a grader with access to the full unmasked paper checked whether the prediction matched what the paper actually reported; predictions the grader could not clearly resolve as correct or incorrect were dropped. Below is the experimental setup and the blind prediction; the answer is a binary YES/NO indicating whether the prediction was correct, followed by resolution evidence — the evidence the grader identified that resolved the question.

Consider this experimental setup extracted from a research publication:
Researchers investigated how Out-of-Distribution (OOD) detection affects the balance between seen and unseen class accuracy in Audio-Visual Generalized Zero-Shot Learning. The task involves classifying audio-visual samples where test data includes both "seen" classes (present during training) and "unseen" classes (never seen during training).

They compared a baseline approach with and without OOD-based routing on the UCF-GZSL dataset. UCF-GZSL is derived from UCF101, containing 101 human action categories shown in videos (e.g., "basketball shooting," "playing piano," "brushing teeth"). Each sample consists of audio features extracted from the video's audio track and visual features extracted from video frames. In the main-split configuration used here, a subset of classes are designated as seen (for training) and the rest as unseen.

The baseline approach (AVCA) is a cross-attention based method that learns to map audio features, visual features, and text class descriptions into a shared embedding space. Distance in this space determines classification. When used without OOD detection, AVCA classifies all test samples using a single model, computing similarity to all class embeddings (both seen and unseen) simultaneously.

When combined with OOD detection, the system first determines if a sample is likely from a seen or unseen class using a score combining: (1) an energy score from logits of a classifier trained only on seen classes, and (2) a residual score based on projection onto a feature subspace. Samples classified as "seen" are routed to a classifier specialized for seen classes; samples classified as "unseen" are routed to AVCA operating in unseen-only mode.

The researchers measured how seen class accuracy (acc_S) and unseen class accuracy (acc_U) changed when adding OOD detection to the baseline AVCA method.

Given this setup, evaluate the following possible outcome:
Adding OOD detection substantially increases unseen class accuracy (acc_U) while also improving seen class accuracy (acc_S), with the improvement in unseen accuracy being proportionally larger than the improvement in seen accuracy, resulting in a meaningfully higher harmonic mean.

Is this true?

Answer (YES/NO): NO